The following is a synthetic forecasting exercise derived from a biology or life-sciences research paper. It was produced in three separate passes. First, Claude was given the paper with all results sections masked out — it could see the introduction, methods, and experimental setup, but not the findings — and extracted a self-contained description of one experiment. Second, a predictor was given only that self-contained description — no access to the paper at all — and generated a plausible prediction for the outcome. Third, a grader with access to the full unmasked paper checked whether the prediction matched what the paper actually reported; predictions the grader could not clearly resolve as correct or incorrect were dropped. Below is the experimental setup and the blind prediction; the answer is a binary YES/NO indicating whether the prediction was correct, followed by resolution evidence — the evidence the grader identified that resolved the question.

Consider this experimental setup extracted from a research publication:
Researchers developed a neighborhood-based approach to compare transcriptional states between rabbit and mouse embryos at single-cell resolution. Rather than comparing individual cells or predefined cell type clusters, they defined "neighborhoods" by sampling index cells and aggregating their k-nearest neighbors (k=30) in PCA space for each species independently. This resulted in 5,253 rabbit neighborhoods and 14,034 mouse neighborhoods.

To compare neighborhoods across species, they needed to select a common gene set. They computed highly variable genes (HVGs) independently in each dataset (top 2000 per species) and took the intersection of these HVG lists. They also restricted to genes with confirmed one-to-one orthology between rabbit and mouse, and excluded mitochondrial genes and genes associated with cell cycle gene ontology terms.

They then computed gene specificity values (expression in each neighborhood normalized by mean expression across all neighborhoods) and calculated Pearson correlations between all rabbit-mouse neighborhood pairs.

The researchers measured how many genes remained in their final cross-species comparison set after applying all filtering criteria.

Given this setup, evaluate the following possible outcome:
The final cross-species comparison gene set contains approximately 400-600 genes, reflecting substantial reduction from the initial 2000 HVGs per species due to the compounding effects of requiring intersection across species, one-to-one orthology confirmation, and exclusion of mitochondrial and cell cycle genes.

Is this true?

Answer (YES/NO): NO